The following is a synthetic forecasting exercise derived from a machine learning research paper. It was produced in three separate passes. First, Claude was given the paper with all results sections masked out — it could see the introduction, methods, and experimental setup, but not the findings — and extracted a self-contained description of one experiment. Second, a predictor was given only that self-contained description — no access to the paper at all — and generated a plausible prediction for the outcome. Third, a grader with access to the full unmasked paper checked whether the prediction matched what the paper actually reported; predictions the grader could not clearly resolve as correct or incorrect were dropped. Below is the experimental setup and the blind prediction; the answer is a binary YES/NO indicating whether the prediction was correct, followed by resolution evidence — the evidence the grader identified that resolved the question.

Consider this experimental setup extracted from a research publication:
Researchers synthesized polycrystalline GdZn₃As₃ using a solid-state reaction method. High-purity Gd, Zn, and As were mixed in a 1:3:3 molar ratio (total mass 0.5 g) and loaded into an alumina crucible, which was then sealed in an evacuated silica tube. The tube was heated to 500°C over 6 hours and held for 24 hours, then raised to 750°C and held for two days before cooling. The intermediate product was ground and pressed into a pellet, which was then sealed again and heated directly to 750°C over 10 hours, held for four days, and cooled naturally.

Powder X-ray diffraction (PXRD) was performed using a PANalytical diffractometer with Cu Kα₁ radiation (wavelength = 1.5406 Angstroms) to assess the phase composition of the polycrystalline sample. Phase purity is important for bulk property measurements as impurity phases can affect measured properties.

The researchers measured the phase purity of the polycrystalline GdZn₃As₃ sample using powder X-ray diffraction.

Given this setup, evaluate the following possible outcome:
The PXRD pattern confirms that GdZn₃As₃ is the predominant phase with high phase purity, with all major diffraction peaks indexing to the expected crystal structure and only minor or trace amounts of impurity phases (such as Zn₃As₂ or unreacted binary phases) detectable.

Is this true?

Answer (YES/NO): YES